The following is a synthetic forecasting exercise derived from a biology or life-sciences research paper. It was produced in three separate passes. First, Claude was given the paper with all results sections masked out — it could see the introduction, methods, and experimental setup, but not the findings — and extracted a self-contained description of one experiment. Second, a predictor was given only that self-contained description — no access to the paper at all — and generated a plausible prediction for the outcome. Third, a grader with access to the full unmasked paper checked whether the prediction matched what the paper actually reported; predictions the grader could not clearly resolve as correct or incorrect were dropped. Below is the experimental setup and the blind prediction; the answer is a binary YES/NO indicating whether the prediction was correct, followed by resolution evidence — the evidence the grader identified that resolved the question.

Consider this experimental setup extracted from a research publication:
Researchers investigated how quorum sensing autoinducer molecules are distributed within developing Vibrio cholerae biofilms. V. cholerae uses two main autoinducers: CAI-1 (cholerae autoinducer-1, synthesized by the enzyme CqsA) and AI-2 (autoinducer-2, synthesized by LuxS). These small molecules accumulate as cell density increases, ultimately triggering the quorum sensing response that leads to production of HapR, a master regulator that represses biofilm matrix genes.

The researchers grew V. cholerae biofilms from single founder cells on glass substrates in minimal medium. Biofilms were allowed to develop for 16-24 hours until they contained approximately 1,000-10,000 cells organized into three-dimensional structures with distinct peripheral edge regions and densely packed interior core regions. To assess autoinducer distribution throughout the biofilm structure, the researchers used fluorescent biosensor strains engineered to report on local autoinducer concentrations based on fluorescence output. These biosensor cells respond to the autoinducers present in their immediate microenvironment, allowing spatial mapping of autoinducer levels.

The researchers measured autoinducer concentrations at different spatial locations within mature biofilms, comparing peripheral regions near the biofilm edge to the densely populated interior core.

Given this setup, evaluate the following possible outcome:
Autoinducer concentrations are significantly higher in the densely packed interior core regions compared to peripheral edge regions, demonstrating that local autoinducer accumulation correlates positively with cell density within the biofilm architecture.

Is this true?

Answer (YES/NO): NO